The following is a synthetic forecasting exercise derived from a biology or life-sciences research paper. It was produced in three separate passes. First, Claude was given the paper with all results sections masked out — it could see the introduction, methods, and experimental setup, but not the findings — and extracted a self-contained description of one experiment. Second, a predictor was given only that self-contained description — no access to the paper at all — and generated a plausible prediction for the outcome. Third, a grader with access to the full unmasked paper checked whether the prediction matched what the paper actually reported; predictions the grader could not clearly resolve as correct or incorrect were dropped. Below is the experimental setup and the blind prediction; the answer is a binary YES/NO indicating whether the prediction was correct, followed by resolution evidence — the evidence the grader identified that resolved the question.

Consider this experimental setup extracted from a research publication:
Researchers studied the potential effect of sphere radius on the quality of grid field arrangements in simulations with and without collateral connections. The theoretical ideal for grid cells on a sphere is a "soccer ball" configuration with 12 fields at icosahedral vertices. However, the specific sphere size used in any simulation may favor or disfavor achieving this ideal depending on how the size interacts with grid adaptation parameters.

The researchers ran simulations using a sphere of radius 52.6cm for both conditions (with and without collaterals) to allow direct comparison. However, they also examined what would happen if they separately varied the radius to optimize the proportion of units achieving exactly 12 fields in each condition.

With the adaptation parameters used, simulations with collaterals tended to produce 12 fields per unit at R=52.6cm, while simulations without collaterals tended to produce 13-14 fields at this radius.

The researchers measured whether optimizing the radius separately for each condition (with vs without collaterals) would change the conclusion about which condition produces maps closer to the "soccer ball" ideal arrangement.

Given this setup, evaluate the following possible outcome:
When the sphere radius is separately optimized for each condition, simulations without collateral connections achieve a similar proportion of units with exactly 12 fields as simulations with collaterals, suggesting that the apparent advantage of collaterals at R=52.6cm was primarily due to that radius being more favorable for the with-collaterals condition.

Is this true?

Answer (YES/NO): NO